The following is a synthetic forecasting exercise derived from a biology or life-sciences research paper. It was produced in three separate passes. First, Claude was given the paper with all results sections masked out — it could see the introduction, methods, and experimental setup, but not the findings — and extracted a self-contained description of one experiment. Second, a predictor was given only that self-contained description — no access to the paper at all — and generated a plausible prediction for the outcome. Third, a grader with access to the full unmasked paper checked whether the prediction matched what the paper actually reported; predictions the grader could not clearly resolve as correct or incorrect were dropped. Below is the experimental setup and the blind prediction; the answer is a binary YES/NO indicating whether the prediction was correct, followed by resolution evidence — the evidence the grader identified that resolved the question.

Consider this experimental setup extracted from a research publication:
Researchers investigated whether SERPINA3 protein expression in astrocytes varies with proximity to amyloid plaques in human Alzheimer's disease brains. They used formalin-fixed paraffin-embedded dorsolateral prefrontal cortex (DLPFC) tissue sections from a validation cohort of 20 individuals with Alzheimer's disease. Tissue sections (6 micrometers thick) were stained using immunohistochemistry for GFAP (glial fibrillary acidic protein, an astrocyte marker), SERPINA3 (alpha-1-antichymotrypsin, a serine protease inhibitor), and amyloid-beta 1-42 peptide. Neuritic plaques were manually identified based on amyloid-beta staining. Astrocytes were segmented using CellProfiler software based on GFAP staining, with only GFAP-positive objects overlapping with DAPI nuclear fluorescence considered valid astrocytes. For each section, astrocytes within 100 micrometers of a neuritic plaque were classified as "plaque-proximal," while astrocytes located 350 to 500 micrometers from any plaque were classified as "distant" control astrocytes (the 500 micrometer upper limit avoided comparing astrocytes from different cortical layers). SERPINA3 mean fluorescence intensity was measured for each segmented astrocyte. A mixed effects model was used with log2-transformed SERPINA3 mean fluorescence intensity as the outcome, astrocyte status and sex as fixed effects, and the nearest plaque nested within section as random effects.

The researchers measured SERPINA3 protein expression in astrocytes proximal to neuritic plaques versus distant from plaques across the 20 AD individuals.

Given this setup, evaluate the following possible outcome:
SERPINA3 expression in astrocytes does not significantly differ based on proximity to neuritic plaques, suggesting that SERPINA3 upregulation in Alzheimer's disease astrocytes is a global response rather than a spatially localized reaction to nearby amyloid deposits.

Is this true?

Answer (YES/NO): NO